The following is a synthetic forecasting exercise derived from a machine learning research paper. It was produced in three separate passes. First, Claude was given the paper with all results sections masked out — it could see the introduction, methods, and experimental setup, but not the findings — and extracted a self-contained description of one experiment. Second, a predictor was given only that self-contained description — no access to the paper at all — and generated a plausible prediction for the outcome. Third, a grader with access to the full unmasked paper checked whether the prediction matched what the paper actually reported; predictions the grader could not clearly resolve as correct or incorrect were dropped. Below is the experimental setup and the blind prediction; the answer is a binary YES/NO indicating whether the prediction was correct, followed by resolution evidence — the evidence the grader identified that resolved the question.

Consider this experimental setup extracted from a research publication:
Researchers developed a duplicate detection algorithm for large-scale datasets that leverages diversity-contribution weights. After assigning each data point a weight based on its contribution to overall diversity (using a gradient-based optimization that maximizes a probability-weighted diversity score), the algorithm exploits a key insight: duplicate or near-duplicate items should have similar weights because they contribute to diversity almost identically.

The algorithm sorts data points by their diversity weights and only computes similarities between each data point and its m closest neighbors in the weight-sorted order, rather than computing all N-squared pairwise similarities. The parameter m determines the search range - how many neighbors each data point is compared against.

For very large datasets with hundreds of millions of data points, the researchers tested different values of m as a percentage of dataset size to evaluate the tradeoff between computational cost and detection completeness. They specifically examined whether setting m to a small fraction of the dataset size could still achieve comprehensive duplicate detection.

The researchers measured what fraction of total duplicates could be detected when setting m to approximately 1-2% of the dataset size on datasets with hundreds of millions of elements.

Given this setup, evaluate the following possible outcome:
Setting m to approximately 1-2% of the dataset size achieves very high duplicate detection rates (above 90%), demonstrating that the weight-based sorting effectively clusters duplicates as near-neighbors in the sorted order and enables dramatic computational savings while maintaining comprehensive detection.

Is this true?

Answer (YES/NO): YES